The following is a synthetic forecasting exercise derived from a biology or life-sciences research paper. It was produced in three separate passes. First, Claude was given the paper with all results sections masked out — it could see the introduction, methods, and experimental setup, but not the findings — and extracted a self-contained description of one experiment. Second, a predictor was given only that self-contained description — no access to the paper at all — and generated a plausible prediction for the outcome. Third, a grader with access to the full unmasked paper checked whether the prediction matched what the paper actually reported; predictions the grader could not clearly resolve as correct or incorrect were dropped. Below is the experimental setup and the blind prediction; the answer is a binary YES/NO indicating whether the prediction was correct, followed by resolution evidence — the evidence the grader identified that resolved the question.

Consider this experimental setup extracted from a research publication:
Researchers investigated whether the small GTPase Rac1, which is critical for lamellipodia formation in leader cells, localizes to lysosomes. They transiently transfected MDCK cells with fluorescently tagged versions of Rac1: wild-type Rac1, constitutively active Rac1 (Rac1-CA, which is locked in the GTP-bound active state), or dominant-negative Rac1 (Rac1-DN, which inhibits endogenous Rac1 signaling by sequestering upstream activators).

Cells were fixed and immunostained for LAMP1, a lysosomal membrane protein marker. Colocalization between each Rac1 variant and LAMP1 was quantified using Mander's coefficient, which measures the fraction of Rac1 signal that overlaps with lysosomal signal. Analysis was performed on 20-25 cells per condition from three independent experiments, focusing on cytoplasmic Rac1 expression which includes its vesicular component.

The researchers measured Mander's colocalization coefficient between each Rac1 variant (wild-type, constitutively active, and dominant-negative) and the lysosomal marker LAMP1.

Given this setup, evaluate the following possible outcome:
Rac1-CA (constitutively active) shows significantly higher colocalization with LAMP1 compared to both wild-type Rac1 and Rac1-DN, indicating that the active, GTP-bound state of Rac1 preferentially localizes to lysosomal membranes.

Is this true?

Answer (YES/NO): NO